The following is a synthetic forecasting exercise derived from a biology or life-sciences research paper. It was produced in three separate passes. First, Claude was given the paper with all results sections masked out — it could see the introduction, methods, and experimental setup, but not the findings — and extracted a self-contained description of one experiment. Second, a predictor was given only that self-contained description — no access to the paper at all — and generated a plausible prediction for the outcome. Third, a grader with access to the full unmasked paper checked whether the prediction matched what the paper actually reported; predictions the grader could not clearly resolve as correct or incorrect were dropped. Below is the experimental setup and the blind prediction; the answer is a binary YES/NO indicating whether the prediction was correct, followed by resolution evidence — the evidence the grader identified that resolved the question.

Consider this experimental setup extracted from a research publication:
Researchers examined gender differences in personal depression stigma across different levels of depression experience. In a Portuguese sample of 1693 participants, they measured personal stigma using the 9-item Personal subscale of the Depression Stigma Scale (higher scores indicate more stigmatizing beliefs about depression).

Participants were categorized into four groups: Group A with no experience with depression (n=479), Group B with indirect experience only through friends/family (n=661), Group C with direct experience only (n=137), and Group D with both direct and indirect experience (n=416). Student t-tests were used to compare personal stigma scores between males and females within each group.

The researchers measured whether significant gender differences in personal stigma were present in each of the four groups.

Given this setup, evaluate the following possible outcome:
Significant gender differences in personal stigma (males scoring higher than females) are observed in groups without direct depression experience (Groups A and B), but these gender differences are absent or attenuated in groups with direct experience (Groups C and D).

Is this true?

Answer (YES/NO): NO